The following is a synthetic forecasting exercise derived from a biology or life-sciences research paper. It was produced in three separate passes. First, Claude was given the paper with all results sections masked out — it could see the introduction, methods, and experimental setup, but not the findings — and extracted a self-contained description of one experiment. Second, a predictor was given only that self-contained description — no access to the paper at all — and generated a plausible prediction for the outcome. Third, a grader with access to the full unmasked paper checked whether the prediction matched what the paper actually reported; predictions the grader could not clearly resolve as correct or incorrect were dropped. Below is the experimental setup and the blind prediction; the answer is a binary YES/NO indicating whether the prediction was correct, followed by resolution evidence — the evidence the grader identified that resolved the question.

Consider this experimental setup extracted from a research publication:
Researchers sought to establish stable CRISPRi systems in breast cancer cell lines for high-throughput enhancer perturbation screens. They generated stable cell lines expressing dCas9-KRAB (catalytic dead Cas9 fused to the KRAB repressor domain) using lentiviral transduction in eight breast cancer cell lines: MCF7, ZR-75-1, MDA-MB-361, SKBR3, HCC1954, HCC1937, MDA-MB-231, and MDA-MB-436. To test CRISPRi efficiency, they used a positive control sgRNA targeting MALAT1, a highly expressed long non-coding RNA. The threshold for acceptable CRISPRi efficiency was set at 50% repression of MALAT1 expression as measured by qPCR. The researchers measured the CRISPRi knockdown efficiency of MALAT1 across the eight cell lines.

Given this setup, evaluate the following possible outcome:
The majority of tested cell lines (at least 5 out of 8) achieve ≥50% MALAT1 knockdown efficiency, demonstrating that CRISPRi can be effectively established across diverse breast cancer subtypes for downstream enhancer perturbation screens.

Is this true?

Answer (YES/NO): YES